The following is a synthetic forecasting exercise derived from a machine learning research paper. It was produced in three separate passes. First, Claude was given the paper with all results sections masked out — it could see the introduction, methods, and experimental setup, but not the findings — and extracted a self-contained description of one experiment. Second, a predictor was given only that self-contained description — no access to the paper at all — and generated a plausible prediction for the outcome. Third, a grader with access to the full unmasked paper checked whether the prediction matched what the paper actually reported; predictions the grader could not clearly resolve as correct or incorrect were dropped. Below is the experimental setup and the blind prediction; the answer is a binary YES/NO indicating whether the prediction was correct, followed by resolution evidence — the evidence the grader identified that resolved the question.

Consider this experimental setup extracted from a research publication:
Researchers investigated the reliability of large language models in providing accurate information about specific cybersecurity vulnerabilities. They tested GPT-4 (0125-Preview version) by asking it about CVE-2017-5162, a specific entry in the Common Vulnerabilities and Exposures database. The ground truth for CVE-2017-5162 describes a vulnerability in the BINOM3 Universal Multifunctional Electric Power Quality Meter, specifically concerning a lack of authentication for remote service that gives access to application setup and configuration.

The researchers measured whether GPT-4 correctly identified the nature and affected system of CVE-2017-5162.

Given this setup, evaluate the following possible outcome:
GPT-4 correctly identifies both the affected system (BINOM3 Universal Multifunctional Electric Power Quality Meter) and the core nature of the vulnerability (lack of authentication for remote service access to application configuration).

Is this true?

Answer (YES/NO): NO